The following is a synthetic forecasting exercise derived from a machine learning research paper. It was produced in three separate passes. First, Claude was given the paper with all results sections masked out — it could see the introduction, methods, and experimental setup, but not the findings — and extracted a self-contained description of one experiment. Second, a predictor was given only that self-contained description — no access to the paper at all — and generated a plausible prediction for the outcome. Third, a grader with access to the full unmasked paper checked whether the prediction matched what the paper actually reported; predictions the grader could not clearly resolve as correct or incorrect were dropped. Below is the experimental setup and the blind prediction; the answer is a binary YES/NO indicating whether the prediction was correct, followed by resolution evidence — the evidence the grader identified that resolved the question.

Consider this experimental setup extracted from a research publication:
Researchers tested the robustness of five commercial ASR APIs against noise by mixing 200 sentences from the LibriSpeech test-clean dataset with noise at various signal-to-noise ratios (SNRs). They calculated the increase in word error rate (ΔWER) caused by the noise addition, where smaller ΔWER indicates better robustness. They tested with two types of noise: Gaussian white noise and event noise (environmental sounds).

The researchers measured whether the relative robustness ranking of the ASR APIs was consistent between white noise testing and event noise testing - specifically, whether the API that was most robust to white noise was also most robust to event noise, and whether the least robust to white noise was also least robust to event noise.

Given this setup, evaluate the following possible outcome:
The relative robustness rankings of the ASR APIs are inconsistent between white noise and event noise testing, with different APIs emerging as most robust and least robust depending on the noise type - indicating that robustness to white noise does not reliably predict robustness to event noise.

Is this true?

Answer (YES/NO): NO